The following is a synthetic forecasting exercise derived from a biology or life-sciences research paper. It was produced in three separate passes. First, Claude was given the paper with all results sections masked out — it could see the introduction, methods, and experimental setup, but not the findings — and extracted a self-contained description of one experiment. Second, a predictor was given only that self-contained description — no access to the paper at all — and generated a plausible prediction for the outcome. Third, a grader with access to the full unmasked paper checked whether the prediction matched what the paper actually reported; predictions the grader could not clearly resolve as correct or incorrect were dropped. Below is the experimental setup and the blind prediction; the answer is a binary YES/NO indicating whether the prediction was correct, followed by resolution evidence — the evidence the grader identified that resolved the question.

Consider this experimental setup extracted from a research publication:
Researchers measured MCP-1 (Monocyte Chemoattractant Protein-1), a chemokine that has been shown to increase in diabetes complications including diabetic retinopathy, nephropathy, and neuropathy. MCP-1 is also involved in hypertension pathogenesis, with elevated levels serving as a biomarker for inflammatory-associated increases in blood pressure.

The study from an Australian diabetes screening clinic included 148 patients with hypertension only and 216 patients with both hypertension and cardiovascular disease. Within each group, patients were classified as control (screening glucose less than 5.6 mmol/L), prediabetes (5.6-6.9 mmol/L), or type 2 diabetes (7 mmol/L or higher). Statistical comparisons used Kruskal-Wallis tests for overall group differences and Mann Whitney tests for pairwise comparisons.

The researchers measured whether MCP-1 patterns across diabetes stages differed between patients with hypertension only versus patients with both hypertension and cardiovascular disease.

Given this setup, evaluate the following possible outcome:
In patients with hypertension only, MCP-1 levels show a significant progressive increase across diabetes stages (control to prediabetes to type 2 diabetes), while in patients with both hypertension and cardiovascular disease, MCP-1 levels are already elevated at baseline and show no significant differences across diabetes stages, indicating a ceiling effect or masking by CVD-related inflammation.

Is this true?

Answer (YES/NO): NO